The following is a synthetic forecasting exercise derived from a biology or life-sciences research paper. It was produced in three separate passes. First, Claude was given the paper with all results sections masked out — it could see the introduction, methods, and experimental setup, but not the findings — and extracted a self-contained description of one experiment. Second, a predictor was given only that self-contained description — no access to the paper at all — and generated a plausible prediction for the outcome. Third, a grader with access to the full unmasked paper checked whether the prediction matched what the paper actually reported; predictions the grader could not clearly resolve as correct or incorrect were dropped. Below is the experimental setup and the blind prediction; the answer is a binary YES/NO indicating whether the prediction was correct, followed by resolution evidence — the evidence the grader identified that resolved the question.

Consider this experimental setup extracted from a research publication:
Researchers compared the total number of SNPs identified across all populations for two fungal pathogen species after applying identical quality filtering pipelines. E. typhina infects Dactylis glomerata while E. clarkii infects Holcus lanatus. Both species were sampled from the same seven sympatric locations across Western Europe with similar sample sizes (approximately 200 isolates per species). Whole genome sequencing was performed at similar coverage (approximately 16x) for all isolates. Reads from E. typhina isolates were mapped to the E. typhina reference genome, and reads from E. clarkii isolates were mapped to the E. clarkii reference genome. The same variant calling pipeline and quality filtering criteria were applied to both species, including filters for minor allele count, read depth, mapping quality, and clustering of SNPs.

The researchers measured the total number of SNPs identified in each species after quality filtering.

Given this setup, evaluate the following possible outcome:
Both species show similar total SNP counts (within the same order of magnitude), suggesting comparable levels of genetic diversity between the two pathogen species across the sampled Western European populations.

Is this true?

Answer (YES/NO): NO